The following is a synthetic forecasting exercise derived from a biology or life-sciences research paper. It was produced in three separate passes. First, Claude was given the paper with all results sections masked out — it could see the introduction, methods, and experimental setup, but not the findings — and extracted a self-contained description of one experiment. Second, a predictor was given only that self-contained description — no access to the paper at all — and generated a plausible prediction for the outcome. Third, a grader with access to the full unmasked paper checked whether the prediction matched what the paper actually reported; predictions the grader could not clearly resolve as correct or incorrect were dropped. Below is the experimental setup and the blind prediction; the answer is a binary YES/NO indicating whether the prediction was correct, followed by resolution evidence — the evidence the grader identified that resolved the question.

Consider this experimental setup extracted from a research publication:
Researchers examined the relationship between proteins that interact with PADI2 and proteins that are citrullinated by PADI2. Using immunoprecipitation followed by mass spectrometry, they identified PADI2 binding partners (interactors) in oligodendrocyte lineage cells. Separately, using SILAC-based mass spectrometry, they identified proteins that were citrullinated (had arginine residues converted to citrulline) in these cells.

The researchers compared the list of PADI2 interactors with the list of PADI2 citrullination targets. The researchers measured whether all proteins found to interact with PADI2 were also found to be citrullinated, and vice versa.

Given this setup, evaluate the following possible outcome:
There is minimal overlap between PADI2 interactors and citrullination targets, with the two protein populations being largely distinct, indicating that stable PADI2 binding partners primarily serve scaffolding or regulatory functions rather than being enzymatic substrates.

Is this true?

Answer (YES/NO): NO